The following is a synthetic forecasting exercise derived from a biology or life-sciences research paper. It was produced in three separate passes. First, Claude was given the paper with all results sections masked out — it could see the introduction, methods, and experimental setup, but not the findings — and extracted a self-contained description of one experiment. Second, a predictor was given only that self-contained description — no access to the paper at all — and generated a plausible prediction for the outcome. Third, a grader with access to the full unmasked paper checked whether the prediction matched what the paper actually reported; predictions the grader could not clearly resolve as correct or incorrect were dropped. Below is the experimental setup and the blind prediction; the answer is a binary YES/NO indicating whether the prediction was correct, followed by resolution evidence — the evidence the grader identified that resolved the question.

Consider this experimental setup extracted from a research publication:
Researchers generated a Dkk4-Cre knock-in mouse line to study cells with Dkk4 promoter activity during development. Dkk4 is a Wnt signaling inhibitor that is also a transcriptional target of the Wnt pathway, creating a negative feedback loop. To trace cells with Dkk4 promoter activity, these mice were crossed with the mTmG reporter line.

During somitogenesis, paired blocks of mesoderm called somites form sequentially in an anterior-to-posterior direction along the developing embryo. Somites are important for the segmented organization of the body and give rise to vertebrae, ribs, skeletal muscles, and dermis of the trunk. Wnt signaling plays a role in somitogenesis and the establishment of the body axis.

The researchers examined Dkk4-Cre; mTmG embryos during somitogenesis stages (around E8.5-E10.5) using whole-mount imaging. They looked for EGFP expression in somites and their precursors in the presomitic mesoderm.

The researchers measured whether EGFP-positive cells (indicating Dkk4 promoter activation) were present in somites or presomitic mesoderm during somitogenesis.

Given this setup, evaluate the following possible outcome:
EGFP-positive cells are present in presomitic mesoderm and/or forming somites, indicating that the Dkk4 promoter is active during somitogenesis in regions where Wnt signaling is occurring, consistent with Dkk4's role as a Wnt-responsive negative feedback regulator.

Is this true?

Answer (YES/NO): NO